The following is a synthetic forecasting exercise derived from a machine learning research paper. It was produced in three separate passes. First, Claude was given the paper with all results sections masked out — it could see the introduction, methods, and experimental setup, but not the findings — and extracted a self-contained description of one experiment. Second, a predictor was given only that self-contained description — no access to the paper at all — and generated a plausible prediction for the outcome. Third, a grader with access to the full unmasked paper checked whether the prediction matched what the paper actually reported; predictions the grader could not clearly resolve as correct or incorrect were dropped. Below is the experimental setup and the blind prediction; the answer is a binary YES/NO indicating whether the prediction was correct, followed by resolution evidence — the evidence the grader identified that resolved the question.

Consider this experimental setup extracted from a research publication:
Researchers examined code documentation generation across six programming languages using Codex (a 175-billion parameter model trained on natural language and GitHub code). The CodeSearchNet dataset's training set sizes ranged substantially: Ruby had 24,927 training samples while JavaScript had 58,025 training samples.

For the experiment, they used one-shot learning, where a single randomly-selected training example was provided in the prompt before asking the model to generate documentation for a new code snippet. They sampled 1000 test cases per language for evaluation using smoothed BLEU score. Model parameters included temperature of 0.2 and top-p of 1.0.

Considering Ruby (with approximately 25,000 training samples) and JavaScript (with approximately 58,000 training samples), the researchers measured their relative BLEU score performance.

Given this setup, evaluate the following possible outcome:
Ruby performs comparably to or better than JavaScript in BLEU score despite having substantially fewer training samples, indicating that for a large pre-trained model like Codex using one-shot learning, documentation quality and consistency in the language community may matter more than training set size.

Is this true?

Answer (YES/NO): YES